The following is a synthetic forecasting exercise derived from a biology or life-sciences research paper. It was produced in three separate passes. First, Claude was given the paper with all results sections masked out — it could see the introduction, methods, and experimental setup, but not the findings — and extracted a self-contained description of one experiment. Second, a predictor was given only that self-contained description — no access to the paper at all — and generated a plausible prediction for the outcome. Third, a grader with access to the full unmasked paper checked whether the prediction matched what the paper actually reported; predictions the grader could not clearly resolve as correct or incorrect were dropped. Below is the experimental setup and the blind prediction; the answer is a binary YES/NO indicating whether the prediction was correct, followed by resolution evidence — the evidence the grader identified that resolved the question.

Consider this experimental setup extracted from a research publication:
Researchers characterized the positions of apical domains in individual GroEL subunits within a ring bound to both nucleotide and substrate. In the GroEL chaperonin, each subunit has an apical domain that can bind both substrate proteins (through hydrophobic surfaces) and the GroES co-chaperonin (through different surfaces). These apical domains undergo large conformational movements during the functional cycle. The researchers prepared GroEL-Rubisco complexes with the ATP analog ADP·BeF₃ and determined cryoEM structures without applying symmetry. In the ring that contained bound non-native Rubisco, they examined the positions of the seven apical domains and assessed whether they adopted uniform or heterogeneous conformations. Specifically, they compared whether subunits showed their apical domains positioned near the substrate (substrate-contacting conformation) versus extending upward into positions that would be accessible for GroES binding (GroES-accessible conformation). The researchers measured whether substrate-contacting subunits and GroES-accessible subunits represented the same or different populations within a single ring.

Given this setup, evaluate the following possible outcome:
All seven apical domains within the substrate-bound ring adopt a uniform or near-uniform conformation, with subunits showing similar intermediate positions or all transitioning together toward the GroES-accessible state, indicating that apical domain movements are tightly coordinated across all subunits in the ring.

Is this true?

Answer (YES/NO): NO